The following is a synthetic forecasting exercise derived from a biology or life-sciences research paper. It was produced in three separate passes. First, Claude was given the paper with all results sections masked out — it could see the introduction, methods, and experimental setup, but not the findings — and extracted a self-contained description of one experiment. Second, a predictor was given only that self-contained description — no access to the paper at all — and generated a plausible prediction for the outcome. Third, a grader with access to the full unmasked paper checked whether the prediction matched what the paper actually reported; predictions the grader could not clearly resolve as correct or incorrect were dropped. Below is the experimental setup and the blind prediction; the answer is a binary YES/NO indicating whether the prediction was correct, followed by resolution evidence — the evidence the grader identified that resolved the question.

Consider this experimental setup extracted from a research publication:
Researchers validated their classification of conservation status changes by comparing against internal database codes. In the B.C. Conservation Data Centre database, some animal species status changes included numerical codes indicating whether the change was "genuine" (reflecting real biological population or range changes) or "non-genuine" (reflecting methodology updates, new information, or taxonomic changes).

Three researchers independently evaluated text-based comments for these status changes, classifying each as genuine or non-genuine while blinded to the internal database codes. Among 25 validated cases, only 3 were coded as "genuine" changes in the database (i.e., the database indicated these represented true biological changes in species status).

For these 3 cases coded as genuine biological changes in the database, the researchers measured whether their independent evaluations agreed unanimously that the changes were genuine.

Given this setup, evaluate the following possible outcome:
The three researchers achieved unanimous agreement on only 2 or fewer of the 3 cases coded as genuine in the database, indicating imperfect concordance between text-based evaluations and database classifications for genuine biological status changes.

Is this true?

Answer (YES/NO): YES